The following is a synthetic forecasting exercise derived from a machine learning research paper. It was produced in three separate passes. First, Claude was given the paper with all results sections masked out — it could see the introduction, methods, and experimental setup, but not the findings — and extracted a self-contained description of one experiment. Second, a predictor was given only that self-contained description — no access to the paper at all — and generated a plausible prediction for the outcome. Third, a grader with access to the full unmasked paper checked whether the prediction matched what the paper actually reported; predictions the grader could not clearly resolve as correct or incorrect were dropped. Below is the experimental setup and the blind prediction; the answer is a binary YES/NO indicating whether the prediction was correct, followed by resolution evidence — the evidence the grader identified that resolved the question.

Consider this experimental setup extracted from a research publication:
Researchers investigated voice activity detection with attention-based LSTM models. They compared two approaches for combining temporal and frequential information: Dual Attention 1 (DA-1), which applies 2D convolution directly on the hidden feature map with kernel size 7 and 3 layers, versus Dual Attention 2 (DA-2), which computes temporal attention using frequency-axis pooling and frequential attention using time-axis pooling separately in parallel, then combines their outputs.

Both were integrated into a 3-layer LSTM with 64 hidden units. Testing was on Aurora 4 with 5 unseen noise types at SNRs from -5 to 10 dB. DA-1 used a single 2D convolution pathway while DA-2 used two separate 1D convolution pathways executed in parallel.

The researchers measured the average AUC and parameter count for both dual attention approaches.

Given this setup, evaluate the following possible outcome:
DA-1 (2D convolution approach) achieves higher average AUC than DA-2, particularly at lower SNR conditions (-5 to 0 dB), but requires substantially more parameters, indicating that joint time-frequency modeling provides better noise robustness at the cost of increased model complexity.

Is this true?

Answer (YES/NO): NO